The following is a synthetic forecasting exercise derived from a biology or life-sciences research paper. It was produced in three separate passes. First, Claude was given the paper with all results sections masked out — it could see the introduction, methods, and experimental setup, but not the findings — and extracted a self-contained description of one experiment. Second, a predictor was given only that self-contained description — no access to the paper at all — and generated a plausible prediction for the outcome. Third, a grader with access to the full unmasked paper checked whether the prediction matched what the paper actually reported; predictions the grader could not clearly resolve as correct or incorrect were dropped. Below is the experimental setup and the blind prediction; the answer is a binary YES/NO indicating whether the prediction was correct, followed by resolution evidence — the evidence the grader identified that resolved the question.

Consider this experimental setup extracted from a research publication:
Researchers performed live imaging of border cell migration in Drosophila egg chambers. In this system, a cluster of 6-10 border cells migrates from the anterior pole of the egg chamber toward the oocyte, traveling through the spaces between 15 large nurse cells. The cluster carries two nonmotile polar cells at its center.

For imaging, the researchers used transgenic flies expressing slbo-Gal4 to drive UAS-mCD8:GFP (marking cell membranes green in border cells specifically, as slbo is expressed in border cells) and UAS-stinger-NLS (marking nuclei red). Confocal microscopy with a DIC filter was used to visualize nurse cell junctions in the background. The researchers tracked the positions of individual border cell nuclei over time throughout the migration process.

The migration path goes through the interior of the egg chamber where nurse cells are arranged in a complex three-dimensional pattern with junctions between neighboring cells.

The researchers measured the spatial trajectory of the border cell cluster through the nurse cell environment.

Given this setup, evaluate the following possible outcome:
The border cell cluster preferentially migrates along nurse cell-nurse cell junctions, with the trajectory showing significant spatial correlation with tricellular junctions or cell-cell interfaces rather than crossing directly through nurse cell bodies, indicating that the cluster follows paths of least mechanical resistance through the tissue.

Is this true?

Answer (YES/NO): YES